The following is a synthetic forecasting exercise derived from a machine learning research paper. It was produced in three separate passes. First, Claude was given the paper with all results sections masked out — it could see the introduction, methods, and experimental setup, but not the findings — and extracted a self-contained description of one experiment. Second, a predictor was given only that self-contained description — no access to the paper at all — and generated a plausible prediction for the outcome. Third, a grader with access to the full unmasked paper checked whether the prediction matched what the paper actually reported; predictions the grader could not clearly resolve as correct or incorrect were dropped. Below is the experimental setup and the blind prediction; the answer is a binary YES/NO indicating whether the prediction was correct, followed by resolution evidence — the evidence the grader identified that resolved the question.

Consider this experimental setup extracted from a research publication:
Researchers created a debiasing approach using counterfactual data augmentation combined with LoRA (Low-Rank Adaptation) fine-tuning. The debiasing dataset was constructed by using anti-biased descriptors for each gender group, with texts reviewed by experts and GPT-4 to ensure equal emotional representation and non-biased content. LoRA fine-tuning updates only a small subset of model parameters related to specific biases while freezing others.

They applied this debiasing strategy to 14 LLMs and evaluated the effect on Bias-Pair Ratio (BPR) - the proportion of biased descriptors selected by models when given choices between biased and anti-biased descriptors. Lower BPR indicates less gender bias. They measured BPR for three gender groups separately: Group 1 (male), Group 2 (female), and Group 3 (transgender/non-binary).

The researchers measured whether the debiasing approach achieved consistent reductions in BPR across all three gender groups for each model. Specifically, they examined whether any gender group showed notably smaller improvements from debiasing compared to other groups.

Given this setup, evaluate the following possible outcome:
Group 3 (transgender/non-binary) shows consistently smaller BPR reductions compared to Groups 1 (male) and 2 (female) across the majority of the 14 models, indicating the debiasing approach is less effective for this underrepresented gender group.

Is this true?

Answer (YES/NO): YES